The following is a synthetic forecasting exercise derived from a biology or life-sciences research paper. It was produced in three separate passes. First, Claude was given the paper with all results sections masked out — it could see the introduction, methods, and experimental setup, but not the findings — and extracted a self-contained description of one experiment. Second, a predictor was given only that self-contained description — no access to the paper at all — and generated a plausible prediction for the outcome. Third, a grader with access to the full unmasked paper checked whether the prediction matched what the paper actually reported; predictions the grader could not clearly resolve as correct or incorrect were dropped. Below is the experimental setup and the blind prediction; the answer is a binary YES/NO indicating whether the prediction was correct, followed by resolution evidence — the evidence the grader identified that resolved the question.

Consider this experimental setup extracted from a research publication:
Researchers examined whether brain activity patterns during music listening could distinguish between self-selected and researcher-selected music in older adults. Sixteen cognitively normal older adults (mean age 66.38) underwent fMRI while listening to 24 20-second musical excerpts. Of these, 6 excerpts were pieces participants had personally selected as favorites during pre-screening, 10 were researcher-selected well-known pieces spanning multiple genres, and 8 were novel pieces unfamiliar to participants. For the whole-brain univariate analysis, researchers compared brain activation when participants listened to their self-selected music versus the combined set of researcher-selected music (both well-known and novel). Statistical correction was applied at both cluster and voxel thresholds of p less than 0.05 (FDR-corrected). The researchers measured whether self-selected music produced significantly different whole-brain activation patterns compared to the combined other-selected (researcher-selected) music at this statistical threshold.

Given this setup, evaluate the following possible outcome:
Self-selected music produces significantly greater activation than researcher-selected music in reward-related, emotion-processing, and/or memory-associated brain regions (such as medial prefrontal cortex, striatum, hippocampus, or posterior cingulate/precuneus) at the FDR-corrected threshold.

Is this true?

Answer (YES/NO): YES